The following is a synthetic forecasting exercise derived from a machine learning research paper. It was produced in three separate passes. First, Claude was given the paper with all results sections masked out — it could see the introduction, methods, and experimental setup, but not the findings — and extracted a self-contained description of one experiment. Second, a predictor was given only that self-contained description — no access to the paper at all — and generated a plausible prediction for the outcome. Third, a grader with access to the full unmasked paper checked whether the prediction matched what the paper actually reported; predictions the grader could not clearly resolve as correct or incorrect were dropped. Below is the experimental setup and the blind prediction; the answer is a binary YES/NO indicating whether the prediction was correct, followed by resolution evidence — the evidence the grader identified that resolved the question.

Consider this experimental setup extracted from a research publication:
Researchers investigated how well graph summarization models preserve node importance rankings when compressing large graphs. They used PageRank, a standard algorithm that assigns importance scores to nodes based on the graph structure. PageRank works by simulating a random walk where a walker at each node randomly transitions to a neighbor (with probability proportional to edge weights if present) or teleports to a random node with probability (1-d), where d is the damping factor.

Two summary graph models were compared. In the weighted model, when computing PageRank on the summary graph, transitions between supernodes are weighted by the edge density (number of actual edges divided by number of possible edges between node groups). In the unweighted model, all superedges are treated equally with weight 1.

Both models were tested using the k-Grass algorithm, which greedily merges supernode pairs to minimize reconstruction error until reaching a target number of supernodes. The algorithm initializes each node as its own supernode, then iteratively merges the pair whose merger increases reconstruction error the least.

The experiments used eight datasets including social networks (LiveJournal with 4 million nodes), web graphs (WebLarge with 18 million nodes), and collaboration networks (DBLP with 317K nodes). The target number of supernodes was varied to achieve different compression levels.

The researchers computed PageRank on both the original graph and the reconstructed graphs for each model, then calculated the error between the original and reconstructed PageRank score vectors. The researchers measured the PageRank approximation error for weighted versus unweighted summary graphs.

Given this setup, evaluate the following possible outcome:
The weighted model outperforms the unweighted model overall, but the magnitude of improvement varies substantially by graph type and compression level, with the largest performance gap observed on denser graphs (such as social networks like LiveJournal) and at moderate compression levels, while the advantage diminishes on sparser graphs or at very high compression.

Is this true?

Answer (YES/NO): NO